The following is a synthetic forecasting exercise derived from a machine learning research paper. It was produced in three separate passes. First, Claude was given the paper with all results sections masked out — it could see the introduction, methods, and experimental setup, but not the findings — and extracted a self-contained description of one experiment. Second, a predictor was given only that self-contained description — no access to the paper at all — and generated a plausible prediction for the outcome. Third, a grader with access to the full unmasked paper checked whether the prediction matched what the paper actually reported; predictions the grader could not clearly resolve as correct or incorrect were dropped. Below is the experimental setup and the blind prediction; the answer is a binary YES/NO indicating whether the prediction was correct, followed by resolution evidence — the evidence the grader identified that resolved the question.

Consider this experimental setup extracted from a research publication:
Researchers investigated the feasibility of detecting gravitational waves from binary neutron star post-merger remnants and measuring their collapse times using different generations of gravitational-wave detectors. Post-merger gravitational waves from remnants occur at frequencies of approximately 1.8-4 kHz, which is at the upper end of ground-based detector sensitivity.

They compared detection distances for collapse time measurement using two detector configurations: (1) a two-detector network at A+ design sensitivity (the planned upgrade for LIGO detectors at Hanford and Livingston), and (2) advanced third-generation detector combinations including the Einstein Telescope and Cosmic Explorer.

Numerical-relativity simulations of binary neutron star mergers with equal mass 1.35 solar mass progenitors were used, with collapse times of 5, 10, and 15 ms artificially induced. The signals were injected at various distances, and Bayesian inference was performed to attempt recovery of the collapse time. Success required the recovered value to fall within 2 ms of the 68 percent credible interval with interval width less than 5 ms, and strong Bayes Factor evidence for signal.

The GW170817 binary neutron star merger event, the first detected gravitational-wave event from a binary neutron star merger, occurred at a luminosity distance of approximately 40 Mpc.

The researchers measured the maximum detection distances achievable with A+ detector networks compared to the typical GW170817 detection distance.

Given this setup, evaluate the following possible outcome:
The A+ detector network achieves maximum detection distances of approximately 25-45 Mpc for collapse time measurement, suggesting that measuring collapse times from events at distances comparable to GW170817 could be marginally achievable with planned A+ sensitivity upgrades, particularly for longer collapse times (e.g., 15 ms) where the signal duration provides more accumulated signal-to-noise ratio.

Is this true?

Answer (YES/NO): NO